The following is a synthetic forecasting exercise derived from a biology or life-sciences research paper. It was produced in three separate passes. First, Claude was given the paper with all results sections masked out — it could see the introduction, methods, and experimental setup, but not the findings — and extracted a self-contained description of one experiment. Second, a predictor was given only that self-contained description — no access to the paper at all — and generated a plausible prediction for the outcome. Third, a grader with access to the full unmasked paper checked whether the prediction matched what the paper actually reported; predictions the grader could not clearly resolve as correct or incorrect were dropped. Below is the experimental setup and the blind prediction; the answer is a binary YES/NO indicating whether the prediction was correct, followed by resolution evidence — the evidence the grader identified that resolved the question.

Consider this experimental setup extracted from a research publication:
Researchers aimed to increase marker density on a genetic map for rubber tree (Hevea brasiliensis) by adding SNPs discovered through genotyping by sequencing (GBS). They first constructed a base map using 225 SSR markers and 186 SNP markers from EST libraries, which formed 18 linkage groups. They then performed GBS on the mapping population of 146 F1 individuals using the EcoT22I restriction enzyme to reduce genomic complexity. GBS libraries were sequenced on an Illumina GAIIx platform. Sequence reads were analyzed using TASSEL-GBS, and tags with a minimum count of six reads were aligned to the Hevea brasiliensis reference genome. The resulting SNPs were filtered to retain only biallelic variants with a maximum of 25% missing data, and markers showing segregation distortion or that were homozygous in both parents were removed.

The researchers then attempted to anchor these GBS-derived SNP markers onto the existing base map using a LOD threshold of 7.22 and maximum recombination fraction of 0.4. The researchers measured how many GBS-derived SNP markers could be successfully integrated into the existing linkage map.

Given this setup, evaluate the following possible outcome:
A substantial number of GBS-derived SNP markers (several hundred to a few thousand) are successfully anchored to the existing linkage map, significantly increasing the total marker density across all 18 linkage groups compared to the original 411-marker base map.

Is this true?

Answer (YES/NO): YES